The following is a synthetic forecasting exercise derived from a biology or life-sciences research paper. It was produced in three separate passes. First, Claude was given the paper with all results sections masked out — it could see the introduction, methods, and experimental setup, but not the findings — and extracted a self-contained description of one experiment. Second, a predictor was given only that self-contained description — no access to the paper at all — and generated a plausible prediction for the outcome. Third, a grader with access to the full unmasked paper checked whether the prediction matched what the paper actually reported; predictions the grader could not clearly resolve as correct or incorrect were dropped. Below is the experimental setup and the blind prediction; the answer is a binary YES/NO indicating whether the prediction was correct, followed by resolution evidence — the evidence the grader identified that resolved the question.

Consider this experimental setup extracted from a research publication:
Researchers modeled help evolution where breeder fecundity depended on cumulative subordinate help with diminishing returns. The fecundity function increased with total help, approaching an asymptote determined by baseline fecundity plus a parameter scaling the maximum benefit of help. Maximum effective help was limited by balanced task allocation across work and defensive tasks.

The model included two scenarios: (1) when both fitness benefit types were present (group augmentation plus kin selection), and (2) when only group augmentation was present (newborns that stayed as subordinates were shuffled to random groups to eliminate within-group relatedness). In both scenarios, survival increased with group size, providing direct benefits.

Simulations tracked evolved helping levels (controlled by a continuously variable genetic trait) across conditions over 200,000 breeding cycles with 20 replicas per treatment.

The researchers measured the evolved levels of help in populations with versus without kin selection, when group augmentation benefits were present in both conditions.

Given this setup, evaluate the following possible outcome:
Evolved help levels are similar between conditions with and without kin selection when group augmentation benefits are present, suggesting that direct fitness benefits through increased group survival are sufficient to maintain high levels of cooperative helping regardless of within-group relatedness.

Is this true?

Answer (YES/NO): NO